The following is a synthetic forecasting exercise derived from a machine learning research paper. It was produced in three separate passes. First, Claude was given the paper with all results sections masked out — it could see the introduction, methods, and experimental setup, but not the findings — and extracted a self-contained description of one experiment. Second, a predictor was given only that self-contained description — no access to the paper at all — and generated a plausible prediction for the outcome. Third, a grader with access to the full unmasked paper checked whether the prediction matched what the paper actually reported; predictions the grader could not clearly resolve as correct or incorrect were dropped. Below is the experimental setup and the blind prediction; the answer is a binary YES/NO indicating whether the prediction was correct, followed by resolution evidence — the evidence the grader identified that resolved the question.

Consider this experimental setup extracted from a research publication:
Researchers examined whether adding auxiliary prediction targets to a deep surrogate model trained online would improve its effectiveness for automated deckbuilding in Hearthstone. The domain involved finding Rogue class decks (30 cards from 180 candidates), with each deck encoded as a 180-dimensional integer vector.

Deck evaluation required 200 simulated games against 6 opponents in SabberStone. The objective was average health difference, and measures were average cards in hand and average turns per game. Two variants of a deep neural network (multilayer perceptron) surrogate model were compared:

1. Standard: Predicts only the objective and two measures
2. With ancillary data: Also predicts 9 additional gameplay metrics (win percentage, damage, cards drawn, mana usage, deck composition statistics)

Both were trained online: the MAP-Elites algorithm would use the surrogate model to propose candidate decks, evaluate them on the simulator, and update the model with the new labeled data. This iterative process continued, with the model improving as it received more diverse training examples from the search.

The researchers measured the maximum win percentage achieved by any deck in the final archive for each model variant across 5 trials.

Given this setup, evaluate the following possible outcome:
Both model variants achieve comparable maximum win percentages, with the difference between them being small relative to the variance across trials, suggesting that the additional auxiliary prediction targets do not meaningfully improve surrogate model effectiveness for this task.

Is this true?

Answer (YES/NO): NO